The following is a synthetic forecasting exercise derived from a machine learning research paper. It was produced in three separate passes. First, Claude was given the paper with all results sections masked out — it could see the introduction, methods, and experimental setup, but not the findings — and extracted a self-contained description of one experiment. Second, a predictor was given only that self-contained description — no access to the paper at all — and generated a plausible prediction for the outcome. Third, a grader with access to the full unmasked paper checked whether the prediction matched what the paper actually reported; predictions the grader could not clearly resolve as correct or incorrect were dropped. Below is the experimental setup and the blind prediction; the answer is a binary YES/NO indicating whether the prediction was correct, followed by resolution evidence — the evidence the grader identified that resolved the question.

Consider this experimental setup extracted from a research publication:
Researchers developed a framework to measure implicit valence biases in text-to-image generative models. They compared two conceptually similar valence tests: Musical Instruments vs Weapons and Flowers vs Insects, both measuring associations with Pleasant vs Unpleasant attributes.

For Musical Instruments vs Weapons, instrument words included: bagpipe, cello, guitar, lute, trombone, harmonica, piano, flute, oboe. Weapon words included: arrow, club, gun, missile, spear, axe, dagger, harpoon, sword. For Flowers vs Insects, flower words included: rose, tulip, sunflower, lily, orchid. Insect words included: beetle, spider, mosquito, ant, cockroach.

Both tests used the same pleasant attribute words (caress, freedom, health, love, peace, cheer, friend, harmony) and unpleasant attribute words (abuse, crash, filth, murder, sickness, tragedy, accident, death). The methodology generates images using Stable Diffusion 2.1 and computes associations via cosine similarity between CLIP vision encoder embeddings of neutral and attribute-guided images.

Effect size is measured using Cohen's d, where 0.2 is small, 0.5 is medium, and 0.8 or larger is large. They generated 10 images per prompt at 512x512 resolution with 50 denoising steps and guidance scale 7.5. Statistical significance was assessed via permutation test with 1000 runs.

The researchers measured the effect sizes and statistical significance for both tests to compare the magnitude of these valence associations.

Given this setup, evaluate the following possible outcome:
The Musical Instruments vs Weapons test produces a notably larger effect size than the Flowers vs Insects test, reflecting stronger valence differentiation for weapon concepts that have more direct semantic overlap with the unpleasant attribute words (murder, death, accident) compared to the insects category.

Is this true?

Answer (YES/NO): NO